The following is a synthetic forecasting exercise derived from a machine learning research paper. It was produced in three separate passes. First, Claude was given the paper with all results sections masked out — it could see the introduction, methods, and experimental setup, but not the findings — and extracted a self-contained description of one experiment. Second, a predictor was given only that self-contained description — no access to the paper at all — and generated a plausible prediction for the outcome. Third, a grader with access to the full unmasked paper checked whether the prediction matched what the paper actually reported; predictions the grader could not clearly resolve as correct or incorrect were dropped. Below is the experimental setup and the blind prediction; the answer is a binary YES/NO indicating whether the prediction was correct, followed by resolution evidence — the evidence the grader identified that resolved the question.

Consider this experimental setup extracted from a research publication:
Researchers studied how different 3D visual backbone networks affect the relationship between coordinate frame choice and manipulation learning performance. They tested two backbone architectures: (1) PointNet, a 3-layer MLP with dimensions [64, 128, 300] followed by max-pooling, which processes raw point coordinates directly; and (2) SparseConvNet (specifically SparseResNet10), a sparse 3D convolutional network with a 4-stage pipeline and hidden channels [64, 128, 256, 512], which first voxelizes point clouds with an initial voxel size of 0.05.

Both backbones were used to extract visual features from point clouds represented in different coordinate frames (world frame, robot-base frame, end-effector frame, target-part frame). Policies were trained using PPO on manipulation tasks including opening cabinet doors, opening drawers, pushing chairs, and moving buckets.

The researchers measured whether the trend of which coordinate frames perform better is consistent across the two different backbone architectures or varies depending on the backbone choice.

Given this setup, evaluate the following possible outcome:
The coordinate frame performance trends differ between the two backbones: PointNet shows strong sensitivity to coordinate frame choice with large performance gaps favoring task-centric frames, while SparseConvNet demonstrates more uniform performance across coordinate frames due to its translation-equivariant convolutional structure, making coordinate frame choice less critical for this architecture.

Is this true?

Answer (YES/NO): NO